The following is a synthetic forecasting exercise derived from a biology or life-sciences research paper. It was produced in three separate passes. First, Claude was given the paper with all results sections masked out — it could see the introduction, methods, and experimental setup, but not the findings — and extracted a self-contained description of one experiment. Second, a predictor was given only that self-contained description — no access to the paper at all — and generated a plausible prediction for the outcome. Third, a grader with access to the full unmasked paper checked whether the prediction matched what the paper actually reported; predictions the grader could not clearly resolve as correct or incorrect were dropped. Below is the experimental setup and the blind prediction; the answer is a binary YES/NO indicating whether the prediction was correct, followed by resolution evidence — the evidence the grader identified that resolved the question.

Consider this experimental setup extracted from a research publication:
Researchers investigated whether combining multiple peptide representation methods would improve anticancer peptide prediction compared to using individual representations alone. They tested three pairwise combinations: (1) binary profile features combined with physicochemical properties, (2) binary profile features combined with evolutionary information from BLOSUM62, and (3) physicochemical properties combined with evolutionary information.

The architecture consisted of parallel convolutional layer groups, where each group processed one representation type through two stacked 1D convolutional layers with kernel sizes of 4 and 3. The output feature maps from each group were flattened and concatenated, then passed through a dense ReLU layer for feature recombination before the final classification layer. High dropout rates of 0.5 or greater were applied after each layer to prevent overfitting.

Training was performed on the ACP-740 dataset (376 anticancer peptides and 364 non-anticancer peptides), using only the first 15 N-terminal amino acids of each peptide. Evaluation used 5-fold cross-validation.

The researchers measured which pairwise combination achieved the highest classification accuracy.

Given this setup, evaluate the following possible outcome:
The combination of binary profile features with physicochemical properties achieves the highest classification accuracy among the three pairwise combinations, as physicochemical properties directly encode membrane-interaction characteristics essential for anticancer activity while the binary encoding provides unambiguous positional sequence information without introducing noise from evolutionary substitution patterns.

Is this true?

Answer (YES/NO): NO